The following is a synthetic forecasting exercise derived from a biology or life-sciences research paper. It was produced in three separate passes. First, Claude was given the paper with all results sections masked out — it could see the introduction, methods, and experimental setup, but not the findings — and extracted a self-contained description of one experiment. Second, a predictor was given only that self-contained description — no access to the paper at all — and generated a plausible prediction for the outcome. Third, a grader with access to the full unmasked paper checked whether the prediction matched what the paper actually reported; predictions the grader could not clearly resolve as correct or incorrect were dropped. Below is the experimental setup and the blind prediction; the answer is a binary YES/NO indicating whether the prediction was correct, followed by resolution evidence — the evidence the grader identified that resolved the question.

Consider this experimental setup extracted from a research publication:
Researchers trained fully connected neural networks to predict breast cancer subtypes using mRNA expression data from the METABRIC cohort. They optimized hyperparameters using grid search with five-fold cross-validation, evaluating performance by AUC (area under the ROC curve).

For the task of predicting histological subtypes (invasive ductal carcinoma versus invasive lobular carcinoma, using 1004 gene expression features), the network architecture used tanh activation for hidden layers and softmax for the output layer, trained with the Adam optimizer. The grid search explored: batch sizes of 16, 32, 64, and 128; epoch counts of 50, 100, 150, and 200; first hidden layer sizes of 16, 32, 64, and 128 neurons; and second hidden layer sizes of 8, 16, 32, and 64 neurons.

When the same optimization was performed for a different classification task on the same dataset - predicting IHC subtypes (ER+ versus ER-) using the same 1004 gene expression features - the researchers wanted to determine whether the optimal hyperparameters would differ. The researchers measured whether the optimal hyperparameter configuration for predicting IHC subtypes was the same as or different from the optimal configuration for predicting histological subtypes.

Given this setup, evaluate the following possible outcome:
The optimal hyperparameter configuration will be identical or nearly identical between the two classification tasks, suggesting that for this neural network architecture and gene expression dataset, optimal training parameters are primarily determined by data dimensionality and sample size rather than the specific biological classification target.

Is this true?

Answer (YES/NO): YES